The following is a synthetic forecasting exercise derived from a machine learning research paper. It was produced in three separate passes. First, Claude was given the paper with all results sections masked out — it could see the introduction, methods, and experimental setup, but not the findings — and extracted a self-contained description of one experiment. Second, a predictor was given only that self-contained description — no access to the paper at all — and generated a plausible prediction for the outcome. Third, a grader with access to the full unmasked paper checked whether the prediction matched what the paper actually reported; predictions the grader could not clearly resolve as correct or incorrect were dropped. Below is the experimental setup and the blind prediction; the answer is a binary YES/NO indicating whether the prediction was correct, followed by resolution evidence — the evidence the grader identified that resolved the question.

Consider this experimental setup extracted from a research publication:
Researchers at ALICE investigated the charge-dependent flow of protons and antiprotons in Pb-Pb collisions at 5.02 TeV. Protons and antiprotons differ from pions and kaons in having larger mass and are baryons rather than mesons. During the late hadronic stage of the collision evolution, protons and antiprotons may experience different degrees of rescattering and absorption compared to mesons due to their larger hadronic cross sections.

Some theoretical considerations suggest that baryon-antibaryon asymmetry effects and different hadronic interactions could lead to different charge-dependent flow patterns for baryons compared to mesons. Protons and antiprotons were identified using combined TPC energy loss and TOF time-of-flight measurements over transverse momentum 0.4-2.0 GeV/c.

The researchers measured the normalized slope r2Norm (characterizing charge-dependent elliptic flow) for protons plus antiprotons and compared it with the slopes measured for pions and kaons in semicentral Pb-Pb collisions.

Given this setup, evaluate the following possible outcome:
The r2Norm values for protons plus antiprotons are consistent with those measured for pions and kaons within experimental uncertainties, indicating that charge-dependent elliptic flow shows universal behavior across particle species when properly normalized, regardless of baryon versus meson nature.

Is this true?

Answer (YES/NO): NO